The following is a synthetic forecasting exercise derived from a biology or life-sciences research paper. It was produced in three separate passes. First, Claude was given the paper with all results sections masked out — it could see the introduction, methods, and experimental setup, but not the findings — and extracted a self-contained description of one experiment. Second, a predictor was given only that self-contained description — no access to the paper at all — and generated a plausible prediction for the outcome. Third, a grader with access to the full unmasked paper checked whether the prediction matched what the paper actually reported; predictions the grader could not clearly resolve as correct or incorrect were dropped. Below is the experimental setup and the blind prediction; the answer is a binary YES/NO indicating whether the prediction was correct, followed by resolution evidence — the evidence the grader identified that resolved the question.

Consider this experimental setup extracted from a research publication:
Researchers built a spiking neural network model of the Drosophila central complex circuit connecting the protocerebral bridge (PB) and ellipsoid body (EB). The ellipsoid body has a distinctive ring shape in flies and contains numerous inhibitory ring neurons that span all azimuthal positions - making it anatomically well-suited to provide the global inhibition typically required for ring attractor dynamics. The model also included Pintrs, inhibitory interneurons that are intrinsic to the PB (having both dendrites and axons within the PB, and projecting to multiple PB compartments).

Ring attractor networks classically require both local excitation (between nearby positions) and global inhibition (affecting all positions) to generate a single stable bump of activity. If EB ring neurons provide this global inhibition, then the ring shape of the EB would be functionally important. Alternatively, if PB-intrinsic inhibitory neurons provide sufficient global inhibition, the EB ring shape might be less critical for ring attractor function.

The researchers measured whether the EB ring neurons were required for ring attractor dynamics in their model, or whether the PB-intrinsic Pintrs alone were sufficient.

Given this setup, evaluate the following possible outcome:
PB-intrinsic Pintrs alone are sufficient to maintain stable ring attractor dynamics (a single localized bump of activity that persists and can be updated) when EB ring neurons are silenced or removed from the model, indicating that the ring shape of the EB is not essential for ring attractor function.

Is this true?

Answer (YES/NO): YES